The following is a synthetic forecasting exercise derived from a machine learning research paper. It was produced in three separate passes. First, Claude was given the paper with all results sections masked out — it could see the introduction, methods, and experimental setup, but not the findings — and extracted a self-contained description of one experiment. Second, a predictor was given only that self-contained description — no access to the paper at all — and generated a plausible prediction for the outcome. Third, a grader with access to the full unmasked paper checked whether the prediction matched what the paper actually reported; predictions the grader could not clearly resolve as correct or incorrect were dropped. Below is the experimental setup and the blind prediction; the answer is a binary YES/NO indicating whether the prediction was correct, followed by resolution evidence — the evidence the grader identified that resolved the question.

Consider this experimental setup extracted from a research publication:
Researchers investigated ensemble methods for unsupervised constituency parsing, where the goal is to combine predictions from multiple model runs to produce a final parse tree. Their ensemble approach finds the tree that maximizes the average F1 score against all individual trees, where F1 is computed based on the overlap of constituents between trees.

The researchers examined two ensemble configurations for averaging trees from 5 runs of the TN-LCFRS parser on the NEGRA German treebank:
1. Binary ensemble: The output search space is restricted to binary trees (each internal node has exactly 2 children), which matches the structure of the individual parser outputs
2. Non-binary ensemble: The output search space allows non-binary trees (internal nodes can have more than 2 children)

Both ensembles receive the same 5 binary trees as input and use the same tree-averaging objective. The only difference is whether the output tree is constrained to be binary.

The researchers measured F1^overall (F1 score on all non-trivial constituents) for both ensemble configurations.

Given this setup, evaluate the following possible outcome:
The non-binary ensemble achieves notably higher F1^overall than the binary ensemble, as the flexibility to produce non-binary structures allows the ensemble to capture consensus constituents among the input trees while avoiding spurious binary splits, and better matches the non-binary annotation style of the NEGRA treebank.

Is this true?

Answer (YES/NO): YES